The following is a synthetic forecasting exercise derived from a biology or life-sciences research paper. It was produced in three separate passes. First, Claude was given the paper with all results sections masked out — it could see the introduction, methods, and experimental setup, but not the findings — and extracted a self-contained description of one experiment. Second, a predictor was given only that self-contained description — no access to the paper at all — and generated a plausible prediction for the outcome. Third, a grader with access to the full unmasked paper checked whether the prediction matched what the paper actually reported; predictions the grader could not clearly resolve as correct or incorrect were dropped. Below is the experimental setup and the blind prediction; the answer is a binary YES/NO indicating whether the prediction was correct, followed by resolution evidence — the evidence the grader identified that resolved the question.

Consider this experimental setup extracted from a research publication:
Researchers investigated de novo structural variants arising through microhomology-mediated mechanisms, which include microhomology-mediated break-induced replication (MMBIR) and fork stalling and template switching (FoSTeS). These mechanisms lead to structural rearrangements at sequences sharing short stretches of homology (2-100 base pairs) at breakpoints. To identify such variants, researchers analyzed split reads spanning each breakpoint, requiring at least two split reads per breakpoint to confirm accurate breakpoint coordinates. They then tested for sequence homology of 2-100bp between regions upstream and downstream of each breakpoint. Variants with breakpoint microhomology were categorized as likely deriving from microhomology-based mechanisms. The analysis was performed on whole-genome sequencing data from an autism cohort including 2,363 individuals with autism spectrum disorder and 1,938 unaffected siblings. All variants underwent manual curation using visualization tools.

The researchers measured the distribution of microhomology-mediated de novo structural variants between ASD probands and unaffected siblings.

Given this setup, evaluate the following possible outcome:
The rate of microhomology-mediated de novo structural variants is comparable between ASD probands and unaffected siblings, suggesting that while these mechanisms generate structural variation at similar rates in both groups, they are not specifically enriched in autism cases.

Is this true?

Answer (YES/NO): YES